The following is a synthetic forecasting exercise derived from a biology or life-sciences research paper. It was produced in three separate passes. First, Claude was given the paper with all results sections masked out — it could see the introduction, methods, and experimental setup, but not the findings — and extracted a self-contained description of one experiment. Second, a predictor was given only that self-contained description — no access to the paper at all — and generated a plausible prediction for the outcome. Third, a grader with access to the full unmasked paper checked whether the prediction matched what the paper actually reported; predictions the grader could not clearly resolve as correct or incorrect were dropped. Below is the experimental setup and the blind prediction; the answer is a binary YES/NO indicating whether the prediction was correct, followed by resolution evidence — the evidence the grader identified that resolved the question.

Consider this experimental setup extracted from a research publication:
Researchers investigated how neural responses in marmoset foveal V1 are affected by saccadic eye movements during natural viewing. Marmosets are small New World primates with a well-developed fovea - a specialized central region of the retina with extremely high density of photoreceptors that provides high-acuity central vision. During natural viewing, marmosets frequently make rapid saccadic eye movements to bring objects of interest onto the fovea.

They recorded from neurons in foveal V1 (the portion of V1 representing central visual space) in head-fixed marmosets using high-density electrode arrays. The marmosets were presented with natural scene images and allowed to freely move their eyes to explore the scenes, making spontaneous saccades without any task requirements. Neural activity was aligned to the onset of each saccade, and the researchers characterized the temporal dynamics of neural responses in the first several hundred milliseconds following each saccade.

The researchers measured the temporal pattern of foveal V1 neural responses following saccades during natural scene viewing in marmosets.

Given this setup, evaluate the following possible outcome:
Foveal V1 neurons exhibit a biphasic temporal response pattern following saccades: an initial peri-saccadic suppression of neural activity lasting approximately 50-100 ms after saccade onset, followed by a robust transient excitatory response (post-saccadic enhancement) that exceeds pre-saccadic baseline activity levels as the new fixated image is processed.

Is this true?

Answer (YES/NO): NO